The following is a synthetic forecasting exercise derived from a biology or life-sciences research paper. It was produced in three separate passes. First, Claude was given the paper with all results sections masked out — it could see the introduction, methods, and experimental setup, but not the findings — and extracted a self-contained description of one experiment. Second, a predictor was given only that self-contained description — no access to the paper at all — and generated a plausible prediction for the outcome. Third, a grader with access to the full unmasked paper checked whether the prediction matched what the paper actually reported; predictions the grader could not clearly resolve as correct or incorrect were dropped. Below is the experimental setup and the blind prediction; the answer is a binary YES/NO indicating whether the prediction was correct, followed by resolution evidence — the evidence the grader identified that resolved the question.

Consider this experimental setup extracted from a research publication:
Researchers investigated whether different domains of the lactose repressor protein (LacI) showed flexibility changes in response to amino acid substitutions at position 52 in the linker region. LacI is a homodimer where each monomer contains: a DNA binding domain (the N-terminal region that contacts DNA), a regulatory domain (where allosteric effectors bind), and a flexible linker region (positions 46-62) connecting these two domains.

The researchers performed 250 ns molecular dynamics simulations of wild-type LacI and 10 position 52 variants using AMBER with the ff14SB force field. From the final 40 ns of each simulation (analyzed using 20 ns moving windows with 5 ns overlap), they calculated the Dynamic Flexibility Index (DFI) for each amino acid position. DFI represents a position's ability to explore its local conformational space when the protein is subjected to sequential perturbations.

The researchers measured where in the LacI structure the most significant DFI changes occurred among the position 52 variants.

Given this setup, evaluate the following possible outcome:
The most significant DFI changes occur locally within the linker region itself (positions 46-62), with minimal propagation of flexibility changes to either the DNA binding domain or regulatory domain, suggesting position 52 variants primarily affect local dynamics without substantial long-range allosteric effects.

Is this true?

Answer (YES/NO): NO